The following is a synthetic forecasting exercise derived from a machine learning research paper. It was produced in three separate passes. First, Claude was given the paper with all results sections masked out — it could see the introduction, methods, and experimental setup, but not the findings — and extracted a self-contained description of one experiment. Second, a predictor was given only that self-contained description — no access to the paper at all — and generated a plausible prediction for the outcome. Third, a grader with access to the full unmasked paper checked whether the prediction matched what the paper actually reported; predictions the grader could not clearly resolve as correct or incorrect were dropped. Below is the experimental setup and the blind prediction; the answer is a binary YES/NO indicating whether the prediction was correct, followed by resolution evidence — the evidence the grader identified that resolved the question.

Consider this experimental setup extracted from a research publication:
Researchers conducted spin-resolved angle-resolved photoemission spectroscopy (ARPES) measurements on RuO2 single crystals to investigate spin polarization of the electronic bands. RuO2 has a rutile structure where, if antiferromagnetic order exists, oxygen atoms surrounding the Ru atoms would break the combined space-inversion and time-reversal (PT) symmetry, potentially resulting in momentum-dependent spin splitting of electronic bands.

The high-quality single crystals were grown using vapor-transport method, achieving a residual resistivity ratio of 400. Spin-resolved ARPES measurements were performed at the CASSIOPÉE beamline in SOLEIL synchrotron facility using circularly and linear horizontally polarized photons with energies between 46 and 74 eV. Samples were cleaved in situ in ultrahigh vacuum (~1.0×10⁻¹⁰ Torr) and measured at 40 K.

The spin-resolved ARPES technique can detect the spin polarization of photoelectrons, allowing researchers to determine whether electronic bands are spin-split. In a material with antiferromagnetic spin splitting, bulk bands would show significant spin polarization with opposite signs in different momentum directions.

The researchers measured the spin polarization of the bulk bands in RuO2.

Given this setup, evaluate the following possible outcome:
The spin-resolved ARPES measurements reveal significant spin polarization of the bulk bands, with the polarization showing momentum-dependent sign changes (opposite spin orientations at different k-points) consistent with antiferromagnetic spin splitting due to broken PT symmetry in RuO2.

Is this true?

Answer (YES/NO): NO